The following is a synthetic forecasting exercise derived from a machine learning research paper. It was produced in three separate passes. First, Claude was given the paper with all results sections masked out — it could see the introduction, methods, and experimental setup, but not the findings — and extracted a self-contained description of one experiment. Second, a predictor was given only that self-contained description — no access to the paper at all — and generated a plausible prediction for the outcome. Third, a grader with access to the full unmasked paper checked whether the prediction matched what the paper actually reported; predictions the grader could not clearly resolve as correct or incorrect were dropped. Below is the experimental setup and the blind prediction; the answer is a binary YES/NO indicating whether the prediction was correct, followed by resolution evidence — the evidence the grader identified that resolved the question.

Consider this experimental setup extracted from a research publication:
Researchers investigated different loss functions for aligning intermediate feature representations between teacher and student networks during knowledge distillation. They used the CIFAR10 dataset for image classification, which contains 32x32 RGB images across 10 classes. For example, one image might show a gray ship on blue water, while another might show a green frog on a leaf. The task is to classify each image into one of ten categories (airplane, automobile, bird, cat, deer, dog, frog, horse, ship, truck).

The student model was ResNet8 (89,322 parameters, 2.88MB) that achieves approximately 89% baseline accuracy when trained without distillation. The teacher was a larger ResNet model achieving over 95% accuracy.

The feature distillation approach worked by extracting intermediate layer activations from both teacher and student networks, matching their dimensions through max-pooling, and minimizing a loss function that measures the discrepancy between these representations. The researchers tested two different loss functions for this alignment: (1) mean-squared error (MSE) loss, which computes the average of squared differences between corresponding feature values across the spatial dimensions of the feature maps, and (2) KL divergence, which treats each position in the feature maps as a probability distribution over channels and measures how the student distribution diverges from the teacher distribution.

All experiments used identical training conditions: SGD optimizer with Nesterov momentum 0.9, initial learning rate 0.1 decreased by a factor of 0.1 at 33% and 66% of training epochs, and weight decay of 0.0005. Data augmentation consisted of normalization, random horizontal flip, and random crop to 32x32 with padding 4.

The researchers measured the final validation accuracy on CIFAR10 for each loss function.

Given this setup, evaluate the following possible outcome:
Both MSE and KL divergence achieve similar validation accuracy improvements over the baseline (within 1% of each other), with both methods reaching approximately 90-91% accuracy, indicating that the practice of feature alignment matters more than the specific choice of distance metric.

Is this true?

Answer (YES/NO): NO